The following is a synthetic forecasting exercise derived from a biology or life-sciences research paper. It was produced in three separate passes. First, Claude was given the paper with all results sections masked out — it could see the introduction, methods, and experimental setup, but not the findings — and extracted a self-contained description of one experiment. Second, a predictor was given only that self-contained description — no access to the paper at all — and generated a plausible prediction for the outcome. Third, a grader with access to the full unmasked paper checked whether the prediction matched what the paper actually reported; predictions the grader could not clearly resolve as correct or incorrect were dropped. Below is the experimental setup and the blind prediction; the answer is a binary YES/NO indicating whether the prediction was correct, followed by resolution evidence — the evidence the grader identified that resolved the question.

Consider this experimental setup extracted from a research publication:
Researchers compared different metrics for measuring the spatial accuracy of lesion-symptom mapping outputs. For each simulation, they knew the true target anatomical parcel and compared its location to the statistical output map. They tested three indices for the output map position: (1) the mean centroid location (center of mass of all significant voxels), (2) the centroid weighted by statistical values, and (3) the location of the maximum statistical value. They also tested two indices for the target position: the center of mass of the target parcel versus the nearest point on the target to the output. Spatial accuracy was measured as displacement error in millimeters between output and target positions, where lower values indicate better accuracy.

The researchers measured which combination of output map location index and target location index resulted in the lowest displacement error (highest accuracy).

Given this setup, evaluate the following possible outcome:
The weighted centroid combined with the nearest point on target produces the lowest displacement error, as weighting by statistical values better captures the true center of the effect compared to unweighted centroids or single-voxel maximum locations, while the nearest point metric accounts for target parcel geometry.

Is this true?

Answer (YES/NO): NO